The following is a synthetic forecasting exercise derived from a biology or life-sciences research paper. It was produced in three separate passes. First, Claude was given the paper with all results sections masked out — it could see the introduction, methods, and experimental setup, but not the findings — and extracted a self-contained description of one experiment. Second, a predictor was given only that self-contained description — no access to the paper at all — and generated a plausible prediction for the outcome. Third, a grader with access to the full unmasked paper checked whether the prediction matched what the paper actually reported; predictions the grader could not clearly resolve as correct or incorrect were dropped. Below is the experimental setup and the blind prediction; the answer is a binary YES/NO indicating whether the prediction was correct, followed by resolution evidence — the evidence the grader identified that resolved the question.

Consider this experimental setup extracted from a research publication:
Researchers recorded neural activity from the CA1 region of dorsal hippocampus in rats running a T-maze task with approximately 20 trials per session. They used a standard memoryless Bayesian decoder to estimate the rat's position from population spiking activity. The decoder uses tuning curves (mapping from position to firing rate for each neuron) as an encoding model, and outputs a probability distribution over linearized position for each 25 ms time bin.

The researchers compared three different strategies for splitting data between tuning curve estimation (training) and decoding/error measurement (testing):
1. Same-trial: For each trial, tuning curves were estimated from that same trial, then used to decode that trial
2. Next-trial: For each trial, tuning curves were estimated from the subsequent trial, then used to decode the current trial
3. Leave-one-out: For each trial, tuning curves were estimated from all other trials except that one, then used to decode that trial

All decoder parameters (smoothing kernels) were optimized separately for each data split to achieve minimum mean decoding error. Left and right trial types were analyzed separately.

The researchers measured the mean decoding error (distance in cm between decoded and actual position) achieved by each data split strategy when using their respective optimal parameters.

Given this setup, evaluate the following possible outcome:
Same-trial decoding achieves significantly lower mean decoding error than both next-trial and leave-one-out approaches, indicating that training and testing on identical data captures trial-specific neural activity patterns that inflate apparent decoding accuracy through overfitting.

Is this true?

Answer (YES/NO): YES